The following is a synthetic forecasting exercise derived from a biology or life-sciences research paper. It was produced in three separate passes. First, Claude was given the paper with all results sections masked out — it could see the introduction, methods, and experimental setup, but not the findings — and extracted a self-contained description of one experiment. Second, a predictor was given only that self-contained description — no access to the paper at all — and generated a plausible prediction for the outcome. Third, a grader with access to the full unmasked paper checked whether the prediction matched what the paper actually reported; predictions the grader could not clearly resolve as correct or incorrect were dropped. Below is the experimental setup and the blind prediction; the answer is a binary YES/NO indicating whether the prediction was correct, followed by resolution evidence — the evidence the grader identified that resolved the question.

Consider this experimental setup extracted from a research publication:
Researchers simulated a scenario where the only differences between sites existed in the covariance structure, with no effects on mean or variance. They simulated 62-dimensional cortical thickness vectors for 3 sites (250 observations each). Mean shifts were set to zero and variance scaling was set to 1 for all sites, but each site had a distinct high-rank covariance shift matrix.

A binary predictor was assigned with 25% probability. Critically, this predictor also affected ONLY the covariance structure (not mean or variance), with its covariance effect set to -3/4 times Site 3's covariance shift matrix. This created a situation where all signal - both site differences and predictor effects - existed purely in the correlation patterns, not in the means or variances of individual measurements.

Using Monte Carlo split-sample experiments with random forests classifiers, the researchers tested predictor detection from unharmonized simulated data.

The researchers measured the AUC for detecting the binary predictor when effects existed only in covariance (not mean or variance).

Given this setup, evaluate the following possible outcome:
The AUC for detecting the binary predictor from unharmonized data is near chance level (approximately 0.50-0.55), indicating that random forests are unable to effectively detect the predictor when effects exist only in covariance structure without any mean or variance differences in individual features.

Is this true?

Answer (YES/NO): NO